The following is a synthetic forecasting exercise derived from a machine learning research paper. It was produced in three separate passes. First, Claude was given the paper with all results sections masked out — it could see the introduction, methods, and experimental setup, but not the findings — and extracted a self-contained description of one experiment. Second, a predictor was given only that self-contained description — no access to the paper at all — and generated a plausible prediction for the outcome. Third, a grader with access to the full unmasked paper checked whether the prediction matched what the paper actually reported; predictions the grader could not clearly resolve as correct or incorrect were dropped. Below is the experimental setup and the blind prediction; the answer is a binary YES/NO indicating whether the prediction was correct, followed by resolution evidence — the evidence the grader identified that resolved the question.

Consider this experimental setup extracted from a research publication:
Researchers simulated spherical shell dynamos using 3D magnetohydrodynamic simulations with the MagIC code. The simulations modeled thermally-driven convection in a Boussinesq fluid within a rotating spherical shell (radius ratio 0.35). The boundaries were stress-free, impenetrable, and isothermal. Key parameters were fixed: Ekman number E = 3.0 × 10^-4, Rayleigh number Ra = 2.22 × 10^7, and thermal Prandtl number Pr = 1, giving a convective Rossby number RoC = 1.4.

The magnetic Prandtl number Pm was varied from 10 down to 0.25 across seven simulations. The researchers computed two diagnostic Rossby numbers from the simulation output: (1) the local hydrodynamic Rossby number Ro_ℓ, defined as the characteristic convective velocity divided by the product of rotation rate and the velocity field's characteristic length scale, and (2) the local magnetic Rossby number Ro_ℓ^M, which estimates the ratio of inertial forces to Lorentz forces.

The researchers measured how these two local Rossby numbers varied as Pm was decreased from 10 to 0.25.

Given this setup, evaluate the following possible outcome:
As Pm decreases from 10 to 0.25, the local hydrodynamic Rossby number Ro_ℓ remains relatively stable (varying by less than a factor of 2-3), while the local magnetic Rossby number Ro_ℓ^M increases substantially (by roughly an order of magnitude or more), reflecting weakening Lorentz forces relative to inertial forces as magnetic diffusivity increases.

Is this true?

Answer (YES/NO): YES